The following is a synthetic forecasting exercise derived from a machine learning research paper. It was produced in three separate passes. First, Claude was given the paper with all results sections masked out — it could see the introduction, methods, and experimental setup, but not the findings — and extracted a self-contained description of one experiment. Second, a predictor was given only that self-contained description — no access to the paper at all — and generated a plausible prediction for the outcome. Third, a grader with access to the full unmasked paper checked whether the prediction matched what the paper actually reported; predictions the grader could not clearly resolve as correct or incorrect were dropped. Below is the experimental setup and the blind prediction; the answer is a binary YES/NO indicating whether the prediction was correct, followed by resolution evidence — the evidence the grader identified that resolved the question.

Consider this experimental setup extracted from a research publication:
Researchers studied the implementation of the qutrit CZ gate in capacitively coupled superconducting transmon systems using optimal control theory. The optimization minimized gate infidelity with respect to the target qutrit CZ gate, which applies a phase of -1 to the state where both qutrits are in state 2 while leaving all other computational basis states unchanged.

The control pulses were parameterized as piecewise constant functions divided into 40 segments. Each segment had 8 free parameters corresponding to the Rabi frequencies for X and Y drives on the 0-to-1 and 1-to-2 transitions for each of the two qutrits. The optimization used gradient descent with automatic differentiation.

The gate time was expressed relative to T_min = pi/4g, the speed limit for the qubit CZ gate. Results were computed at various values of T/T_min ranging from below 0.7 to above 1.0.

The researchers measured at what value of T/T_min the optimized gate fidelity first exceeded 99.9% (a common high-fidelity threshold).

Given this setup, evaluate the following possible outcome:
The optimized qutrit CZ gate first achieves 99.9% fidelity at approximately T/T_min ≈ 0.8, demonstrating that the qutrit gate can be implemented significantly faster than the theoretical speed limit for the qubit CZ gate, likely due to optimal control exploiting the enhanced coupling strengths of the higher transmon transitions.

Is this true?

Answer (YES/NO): NO